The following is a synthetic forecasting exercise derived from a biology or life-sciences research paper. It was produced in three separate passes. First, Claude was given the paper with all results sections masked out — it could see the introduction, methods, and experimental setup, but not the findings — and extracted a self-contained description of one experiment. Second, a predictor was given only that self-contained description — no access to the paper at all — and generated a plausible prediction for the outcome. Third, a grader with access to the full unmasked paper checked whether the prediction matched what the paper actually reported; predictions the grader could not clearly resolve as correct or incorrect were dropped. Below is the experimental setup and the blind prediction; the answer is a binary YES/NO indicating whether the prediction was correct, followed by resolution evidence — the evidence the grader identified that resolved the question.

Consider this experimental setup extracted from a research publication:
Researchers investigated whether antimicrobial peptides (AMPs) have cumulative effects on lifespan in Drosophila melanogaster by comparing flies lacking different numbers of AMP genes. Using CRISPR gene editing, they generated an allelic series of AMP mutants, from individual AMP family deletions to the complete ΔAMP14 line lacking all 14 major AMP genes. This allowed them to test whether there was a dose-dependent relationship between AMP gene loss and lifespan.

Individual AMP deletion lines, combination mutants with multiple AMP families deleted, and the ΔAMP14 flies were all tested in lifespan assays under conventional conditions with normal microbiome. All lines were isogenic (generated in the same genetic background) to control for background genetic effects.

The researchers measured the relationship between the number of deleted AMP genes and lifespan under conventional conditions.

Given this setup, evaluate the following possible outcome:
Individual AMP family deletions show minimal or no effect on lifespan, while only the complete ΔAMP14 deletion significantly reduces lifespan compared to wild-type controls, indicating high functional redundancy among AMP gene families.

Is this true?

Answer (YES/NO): NO